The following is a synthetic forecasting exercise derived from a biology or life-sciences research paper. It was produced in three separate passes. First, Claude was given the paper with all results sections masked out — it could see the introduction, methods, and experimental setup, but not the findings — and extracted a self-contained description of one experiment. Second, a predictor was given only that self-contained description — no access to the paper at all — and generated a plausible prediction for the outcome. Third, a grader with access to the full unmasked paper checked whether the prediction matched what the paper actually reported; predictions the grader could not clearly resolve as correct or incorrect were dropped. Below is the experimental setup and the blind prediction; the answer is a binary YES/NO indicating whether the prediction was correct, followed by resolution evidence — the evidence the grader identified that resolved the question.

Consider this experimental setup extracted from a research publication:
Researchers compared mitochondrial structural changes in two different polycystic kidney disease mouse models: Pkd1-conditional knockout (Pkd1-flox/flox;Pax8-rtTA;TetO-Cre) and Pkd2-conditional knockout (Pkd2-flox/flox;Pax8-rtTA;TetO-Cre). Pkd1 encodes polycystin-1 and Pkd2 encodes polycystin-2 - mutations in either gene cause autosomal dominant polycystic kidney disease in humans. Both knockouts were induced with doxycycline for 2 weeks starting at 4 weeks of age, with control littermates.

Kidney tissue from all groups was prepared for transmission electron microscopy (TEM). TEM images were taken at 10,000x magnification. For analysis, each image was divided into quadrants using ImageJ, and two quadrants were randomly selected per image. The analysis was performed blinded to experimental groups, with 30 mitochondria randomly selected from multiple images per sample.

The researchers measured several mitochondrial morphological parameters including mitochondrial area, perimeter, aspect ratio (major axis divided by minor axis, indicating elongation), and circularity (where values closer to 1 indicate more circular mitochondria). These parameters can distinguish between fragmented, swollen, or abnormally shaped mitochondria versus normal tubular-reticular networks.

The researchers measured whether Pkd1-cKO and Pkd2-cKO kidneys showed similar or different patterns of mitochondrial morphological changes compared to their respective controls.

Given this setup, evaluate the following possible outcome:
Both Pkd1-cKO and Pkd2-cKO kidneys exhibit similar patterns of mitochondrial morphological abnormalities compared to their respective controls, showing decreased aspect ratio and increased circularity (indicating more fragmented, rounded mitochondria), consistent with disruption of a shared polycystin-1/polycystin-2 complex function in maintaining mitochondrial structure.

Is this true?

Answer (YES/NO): YES